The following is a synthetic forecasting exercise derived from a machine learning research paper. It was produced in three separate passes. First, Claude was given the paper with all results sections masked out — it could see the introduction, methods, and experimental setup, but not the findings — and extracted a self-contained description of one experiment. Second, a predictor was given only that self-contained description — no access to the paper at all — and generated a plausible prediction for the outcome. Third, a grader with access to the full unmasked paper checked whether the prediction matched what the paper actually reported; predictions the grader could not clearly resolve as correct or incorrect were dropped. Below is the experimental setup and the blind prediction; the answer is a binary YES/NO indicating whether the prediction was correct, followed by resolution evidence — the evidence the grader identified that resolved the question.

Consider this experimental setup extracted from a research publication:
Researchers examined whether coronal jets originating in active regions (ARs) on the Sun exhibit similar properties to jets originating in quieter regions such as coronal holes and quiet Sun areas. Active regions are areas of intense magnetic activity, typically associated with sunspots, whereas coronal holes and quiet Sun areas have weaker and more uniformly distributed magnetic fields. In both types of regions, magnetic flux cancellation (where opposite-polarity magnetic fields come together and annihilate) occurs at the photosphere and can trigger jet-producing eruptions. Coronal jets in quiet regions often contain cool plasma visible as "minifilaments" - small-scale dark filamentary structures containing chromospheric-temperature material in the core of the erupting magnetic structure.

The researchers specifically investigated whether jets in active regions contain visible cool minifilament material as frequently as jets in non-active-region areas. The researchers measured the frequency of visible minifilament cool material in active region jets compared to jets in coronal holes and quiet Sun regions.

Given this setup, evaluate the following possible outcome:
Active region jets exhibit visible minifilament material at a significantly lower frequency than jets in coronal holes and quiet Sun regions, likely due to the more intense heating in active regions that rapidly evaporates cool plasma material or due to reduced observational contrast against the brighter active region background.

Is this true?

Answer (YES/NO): YES